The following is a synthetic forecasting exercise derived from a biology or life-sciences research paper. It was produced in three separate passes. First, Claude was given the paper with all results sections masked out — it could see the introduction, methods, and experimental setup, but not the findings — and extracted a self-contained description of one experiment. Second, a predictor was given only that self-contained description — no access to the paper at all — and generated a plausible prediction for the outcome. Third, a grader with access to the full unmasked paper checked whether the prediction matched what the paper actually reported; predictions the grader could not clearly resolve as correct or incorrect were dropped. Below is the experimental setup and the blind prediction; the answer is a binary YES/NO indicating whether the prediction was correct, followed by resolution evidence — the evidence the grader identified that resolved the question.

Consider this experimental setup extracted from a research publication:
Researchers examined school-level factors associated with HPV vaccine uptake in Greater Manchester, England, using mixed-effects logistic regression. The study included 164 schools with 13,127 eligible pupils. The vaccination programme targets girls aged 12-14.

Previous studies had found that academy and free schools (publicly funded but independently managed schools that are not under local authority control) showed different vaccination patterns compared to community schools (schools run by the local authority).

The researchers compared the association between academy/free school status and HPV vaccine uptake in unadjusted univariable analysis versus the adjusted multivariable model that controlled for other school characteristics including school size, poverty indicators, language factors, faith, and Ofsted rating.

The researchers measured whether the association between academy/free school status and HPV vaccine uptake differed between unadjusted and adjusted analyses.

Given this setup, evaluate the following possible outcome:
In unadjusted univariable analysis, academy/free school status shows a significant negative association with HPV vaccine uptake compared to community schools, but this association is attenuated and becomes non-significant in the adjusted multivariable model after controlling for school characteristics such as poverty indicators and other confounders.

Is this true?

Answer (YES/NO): YES